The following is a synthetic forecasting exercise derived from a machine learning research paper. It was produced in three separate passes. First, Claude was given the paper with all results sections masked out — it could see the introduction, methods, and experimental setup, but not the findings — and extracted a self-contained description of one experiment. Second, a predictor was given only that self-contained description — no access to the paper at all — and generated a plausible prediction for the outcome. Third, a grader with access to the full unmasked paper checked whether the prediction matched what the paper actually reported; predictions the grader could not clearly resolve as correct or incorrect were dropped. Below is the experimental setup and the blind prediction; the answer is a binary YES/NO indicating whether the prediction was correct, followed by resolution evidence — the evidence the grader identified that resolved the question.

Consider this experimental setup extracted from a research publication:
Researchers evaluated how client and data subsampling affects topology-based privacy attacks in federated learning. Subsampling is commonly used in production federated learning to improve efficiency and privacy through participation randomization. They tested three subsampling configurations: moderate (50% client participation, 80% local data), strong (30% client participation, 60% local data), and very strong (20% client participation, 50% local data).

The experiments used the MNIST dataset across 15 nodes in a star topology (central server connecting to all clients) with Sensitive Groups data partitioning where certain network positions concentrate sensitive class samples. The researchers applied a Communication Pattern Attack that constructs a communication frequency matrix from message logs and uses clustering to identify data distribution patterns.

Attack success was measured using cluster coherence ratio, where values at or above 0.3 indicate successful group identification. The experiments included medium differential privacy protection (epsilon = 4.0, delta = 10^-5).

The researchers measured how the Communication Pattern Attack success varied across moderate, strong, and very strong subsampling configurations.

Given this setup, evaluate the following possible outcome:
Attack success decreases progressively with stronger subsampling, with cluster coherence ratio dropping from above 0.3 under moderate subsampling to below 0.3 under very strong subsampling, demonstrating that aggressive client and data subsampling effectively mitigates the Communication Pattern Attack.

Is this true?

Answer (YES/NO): NO